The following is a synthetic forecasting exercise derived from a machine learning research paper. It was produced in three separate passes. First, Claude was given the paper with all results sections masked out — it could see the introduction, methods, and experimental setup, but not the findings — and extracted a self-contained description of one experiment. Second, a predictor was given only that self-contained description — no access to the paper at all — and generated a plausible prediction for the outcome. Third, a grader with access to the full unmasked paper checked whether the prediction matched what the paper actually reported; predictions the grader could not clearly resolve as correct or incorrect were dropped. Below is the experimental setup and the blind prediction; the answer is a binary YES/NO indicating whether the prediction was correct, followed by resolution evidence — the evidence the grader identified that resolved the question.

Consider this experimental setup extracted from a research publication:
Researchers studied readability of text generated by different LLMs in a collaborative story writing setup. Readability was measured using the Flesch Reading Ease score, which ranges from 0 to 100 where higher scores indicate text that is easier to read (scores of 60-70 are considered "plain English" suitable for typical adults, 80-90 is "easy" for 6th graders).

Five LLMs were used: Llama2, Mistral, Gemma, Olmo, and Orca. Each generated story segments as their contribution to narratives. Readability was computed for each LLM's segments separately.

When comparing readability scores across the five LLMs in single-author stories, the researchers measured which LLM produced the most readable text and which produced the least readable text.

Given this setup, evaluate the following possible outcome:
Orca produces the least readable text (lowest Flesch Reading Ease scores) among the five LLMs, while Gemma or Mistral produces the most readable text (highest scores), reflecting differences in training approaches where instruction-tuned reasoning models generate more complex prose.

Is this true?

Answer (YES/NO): NO